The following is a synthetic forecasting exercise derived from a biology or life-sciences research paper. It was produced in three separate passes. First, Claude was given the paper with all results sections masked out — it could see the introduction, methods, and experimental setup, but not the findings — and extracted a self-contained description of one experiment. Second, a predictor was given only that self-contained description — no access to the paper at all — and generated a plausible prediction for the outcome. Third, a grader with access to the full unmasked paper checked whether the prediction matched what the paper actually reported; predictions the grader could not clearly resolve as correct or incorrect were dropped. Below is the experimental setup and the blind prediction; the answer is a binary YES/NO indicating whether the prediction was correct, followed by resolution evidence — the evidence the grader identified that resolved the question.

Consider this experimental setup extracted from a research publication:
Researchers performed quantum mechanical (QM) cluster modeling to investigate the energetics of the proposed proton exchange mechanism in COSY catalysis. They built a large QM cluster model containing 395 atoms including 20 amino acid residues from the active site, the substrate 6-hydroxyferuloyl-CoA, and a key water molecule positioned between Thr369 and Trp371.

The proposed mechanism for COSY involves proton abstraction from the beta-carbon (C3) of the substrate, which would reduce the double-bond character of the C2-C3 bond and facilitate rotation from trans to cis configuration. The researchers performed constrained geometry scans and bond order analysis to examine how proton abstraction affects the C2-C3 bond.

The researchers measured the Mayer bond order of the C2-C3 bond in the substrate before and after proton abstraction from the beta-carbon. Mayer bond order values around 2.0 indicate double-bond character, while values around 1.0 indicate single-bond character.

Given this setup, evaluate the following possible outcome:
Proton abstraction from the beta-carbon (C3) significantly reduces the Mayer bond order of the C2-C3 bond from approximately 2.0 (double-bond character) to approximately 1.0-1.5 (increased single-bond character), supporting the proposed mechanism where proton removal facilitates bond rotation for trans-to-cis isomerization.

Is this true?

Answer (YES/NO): NO